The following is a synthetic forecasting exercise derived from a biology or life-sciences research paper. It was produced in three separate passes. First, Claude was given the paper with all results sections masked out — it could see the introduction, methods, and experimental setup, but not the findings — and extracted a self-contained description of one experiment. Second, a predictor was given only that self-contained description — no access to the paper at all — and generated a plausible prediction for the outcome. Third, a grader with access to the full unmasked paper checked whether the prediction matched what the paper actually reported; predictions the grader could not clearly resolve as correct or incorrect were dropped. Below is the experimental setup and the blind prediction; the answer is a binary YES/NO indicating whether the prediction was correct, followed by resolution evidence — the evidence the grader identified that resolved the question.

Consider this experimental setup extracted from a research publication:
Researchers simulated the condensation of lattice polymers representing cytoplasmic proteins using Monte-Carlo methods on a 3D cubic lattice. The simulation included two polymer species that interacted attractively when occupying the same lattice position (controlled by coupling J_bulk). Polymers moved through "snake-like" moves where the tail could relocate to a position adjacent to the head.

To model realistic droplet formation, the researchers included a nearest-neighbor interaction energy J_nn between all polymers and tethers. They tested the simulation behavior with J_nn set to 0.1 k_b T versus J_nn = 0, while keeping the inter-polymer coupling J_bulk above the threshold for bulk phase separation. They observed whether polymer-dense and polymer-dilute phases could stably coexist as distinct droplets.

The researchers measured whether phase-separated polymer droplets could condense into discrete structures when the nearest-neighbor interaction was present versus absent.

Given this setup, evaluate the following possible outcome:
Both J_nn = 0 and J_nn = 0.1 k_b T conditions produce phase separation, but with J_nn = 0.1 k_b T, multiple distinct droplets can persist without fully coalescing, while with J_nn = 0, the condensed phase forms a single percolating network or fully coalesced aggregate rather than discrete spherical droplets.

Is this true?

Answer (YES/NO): NO